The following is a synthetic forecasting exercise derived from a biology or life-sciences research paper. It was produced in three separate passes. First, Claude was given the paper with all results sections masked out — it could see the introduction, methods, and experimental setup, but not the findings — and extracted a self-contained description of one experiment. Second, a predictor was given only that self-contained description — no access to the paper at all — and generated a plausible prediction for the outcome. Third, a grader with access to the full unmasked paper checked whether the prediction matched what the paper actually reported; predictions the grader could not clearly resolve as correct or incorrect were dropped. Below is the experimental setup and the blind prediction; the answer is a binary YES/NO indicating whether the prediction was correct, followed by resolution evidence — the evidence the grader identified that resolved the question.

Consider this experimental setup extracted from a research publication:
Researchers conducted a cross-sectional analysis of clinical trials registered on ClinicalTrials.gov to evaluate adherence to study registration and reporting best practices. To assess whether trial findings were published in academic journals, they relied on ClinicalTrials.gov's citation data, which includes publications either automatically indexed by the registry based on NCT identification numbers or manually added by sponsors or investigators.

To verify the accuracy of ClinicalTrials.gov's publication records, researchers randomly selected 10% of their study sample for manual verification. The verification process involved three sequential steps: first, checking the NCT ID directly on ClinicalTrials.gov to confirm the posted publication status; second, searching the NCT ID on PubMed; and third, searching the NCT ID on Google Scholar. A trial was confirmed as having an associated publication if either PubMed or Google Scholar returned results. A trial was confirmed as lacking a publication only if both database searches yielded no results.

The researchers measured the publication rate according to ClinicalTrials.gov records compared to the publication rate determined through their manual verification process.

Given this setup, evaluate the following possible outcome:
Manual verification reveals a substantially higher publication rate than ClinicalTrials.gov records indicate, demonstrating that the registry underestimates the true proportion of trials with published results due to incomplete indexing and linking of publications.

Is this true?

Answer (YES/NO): YES